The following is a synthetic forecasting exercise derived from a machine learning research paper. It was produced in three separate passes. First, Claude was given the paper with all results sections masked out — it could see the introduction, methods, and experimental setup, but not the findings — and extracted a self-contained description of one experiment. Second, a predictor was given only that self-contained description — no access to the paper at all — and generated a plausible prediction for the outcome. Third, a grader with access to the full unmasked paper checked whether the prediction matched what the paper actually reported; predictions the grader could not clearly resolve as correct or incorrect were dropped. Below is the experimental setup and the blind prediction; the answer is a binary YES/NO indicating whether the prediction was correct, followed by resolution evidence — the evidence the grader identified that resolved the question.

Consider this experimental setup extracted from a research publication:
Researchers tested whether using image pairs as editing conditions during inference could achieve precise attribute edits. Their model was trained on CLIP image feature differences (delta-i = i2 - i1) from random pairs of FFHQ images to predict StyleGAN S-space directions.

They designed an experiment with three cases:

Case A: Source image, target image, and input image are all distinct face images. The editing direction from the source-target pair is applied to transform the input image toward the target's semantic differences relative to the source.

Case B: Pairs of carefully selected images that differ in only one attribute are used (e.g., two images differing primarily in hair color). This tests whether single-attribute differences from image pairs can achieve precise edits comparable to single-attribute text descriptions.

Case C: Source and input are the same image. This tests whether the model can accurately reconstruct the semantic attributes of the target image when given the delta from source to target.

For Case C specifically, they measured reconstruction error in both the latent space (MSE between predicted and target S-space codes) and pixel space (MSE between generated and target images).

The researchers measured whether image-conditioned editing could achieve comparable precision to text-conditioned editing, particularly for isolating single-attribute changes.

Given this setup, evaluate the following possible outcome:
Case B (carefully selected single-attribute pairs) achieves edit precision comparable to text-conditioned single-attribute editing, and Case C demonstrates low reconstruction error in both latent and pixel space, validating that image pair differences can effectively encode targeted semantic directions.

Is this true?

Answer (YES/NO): YES